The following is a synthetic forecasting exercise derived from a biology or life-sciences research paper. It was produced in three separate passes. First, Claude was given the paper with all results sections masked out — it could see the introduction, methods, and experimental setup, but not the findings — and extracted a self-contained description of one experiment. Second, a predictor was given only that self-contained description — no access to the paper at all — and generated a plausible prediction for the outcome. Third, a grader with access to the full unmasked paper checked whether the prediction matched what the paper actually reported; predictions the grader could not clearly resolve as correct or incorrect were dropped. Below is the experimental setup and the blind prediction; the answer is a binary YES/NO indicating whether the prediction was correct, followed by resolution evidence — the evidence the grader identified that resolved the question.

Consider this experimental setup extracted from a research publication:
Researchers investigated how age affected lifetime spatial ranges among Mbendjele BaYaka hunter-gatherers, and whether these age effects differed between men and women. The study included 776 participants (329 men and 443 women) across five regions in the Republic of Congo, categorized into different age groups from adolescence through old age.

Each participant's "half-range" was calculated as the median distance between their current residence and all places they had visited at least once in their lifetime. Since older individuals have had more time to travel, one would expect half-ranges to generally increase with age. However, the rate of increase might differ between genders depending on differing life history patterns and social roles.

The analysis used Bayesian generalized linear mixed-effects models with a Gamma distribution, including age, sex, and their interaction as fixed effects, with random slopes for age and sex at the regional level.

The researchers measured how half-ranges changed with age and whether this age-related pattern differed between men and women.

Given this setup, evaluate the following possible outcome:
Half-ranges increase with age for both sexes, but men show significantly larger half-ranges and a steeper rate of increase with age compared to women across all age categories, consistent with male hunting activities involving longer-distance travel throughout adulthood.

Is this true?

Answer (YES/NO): NO